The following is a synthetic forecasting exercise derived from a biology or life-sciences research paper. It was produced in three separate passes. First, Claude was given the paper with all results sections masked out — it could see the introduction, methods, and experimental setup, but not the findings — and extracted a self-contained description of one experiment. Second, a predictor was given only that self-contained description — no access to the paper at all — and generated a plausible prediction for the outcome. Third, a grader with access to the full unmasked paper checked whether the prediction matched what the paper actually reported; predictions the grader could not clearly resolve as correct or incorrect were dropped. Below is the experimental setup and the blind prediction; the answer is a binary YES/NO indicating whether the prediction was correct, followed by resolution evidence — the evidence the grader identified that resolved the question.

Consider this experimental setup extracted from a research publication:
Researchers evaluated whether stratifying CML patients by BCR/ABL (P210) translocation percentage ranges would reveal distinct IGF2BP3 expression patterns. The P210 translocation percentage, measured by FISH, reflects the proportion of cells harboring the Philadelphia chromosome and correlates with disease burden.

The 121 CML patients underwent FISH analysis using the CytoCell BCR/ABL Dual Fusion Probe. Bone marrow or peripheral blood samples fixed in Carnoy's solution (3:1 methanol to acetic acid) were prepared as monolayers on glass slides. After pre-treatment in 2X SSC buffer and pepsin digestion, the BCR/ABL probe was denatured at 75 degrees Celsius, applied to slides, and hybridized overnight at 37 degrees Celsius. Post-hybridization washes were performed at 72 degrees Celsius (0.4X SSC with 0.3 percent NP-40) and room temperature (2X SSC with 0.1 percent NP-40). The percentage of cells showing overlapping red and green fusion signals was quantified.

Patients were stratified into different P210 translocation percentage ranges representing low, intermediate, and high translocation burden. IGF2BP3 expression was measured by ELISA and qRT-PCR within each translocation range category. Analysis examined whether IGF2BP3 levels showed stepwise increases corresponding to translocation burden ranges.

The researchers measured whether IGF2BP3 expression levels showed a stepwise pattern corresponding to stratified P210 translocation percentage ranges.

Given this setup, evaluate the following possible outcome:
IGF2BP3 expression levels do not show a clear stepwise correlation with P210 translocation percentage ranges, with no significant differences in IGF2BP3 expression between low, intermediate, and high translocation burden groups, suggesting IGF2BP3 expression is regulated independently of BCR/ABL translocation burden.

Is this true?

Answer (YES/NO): NO